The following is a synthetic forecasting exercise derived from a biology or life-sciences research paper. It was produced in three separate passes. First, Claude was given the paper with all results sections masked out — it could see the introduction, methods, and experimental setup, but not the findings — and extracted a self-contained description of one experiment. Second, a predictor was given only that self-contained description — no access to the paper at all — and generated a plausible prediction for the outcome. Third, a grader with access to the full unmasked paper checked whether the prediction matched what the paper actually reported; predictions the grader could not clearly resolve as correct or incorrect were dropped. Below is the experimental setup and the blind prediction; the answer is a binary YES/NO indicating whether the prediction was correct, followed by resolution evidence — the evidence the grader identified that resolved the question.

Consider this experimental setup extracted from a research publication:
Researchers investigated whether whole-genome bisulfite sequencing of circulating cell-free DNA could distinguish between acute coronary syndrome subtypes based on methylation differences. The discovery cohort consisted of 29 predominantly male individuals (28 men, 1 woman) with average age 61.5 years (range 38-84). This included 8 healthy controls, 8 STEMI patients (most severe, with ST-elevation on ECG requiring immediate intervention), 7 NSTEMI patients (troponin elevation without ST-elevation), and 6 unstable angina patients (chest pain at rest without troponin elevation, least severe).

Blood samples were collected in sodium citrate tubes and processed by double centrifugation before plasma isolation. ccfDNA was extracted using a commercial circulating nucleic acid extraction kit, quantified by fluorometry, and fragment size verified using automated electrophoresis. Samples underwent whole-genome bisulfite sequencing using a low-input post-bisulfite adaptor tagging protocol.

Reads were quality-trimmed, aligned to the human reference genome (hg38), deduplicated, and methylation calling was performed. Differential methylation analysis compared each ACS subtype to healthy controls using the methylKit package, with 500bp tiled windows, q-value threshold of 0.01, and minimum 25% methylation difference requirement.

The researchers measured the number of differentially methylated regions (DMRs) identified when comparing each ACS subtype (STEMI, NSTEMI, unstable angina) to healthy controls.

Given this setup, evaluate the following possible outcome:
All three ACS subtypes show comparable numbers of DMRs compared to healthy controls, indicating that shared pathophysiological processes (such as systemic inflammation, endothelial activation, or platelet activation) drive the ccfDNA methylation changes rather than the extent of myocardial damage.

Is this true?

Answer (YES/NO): NO